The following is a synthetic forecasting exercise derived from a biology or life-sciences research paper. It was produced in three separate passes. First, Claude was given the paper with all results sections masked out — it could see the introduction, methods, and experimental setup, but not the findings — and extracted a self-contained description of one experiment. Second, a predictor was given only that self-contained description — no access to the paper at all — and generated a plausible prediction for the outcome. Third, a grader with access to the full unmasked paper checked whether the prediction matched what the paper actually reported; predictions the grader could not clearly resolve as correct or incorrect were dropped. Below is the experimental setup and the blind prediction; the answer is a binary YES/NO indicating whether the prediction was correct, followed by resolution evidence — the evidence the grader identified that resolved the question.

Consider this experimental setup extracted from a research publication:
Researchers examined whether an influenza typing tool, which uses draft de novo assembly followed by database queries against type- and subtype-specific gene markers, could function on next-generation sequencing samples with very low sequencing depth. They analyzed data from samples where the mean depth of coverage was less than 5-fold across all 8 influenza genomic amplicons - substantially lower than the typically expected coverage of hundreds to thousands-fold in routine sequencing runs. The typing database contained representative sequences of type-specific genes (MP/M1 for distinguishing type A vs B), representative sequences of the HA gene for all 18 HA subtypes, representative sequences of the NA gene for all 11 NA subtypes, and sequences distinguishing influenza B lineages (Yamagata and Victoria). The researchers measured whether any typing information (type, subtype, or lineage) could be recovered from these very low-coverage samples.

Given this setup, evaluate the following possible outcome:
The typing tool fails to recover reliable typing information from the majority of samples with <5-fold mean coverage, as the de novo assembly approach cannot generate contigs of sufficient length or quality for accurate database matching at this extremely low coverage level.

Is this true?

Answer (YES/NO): NO